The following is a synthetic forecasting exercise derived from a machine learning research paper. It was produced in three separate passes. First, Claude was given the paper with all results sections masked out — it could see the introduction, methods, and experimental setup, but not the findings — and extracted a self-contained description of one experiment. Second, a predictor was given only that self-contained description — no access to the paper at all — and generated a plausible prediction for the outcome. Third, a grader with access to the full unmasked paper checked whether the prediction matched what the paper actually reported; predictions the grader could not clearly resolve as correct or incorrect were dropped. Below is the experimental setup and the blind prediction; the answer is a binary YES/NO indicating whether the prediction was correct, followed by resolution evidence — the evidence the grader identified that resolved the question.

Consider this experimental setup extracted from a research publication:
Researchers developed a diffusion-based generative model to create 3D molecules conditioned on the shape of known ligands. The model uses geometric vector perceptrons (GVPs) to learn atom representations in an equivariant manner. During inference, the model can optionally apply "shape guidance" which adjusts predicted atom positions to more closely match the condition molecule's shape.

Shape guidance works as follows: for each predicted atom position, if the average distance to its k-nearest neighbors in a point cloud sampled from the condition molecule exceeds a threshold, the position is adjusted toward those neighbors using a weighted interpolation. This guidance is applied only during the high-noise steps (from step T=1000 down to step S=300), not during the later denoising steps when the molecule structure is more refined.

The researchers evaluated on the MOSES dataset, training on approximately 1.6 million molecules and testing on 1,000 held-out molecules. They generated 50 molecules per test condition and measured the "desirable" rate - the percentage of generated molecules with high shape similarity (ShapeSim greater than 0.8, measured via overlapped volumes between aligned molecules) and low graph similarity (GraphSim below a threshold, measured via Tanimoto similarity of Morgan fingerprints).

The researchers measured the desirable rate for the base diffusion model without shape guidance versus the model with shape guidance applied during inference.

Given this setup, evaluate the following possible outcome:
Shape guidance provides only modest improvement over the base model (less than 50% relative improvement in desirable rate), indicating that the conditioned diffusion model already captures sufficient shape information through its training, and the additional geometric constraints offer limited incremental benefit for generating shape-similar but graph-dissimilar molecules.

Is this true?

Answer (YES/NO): NO